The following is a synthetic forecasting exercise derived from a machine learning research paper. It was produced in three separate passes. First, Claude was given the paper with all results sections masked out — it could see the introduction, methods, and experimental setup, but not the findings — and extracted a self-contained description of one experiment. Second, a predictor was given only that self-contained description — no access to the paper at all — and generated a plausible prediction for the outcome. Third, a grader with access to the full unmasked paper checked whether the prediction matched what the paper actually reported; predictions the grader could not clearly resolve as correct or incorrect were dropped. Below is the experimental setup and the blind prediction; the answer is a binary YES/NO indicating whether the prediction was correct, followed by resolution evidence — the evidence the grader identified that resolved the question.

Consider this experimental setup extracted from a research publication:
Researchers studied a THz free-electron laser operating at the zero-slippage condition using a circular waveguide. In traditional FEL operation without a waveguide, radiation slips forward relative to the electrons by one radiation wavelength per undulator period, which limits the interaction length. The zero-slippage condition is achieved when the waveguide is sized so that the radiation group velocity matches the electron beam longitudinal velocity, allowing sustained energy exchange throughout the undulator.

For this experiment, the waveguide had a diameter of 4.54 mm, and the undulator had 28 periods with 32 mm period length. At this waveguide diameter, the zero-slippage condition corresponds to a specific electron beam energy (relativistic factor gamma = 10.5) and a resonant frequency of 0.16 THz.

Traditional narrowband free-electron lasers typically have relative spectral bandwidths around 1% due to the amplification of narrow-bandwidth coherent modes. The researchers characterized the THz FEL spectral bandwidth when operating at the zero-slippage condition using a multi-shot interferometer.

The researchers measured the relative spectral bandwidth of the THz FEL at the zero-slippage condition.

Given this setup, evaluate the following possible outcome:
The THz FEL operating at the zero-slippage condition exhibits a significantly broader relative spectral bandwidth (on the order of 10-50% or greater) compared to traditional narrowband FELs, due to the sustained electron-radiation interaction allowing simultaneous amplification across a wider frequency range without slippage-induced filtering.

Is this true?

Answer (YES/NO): YES